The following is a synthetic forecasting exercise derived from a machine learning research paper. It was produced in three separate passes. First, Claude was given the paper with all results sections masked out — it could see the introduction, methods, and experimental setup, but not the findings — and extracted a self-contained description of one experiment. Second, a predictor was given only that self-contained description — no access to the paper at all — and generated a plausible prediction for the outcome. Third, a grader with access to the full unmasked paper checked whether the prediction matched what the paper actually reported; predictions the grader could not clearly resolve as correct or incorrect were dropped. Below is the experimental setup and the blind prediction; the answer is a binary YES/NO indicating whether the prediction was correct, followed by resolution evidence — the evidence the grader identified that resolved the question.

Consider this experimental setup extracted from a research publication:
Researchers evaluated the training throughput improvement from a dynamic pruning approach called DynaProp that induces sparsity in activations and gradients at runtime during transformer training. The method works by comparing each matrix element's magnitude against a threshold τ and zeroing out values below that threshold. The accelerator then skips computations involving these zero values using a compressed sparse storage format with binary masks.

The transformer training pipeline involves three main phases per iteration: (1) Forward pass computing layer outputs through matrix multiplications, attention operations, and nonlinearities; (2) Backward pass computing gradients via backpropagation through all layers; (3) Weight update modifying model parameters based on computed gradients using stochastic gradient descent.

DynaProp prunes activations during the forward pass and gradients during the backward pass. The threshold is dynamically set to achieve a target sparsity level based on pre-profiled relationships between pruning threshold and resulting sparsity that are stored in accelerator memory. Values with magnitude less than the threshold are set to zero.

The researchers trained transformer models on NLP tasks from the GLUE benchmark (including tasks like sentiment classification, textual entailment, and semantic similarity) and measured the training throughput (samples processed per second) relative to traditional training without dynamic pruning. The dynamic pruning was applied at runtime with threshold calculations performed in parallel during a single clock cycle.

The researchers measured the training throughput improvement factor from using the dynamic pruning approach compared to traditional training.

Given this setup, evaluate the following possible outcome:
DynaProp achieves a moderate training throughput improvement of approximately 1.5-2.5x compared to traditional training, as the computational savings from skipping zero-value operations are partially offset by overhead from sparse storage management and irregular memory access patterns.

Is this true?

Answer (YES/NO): YES